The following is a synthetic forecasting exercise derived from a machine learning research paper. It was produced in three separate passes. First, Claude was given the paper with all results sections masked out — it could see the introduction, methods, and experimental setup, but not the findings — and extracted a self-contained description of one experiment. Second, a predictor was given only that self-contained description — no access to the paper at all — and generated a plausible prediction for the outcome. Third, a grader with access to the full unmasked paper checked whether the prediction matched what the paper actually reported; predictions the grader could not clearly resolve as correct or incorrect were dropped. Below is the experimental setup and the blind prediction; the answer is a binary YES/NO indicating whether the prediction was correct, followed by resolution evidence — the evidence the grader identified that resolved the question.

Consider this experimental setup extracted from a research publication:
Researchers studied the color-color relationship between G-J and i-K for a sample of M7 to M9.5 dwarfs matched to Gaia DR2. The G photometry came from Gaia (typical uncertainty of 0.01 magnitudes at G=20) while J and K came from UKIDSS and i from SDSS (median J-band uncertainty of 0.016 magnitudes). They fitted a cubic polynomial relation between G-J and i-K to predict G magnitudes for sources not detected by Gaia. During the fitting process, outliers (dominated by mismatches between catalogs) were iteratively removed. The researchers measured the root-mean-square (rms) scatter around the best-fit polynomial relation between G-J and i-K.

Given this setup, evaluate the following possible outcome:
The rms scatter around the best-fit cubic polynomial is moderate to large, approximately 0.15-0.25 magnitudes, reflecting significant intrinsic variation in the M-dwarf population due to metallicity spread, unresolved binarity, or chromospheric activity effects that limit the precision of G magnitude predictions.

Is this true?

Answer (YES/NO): NO